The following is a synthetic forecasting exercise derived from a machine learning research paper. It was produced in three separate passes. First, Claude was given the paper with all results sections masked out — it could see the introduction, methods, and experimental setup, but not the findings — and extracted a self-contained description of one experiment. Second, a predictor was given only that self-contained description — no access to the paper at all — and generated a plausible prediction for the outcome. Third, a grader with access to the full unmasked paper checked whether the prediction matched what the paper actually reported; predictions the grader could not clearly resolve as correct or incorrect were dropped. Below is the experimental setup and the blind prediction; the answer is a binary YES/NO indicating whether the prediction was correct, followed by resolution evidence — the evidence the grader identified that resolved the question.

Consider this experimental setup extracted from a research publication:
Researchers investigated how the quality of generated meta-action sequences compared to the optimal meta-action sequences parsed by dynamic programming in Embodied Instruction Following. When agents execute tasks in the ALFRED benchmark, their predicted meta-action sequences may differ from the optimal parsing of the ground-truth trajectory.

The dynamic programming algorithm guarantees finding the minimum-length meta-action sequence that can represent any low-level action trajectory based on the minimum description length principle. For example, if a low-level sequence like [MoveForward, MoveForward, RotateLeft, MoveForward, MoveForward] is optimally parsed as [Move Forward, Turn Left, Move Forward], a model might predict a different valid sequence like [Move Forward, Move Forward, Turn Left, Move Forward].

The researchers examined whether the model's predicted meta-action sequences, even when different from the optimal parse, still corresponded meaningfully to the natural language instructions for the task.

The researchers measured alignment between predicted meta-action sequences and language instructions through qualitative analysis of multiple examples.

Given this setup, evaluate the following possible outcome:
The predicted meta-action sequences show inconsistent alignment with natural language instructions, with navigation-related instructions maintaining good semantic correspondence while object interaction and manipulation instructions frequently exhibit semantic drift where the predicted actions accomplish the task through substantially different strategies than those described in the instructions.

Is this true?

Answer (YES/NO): NO